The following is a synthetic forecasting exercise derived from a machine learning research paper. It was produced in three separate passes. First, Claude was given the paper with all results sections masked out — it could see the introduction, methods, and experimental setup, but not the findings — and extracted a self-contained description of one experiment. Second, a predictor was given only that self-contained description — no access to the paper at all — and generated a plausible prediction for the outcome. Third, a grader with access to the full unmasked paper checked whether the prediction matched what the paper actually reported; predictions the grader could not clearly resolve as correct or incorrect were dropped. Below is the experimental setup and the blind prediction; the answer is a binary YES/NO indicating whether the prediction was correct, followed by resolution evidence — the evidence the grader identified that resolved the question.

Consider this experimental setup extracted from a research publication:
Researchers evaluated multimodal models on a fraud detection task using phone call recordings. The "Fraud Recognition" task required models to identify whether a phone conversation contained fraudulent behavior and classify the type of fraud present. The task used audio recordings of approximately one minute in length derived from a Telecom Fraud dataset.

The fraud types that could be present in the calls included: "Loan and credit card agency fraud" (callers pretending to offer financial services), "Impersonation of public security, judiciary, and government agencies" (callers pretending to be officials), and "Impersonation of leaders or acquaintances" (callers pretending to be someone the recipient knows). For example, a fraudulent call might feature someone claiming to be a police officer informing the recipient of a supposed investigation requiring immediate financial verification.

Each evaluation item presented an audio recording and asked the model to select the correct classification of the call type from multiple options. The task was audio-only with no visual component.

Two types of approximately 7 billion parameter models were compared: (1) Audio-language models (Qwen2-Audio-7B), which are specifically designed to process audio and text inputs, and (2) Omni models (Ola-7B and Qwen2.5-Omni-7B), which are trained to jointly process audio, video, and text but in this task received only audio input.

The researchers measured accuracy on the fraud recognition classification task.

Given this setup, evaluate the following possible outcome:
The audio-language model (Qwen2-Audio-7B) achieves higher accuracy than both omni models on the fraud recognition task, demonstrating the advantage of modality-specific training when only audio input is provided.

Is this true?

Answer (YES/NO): NO